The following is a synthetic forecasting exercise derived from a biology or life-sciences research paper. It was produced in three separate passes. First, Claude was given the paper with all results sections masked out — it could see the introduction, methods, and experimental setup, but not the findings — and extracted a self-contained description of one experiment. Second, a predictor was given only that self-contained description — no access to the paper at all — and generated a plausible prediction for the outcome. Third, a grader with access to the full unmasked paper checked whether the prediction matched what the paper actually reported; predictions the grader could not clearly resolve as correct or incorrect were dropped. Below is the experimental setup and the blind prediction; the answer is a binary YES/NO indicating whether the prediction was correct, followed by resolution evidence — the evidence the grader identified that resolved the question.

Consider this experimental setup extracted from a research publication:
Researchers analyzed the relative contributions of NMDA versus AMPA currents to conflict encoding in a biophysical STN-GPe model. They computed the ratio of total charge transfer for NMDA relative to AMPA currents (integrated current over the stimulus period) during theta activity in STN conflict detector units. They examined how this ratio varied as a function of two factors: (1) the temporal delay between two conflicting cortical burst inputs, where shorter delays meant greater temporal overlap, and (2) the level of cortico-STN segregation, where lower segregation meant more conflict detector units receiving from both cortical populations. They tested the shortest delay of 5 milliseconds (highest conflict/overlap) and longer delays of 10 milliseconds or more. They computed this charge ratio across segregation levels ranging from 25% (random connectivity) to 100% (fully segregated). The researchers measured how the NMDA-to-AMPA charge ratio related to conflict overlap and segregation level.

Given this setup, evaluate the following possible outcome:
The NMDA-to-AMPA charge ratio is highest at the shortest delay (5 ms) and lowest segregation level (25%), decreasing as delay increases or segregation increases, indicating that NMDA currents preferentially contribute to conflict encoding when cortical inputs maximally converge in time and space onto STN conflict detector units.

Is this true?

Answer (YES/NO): NO